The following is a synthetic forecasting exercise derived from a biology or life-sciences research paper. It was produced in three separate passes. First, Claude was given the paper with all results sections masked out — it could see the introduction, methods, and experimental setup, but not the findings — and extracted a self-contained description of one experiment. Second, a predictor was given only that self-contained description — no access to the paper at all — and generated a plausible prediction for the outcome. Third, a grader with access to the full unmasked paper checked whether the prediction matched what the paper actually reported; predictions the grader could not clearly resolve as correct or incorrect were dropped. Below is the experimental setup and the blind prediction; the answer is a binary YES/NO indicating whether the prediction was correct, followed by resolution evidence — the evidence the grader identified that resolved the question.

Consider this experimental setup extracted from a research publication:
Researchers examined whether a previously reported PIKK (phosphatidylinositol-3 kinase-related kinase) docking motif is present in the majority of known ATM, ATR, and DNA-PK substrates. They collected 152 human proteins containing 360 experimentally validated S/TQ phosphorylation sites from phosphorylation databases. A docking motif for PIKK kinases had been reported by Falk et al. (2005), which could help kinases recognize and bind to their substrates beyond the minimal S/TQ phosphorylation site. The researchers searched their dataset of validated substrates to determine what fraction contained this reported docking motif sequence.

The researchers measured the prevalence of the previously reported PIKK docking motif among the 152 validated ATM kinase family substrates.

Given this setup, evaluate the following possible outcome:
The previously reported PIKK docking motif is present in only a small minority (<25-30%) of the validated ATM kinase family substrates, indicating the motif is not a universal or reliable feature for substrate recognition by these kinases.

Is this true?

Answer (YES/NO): YES